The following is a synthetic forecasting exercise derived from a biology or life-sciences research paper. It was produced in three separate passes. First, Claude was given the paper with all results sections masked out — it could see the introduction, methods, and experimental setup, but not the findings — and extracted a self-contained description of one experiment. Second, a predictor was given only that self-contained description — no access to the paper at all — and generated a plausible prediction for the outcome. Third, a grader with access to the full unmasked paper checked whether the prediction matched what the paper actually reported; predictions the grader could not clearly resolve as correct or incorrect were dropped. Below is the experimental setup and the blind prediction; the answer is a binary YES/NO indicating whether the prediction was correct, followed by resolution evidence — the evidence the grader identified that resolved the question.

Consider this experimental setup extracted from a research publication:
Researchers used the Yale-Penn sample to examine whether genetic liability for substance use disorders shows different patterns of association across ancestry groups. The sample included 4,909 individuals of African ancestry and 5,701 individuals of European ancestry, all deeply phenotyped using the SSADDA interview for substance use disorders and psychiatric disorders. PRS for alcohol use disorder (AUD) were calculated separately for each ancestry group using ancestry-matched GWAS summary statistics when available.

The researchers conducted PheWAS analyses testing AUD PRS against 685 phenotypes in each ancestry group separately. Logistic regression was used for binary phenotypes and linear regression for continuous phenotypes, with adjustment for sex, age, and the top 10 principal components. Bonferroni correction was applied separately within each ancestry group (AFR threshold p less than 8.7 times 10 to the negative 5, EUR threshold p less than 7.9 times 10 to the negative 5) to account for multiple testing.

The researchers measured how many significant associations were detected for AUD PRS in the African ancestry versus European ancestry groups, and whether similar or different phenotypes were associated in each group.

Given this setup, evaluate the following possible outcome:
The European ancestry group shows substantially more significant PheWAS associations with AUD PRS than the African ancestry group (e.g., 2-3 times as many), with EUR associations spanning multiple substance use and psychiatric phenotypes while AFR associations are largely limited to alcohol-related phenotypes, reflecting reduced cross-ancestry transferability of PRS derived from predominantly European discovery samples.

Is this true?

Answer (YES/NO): YES